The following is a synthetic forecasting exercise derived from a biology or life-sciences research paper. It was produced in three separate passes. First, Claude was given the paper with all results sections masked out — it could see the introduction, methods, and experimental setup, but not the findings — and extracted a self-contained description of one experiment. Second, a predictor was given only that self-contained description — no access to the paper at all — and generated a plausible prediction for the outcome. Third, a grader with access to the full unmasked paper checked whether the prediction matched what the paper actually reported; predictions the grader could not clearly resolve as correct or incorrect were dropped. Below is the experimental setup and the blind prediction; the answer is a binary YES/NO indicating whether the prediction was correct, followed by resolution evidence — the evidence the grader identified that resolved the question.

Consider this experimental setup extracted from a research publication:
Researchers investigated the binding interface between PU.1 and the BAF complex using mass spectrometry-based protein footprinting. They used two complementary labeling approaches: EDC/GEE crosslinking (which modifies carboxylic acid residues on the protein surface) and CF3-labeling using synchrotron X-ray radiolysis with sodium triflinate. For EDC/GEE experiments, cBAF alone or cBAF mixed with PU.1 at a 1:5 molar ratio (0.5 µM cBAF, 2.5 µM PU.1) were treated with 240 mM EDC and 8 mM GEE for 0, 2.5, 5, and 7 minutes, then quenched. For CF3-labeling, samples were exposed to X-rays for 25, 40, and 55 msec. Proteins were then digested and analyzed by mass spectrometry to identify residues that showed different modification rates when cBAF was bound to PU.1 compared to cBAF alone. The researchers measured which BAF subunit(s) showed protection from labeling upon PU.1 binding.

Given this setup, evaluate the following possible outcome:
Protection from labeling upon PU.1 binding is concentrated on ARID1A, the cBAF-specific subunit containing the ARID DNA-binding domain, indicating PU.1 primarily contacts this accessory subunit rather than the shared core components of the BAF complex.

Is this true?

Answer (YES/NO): NO